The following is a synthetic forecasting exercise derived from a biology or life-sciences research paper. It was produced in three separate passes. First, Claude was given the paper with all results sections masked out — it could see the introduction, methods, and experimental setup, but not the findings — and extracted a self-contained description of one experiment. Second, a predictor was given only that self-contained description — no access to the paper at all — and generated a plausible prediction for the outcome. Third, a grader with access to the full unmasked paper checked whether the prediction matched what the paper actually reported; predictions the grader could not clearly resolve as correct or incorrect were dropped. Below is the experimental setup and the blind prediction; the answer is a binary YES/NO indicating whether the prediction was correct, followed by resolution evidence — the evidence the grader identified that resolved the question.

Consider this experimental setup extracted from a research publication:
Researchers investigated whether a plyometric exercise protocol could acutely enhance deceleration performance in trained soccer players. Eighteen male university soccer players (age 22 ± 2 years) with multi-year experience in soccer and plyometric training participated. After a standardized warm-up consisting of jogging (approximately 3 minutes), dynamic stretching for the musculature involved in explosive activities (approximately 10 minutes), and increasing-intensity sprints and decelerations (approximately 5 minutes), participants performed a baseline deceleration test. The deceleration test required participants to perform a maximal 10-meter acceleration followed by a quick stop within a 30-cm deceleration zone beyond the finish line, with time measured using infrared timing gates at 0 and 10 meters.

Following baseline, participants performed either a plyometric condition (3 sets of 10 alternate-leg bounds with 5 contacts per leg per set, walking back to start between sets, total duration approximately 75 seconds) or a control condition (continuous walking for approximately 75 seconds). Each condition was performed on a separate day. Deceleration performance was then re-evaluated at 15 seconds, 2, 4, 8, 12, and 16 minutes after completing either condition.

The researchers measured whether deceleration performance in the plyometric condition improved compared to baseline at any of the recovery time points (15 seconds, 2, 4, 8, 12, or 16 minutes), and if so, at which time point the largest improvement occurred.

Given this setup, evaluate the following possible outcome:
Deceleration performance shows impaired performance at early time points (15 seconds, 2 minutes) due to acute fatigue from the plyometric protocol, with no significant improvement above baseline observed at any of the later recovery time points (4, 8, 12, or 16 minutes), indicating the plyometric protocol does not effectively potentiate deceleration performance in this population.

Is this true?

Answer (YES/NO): NO